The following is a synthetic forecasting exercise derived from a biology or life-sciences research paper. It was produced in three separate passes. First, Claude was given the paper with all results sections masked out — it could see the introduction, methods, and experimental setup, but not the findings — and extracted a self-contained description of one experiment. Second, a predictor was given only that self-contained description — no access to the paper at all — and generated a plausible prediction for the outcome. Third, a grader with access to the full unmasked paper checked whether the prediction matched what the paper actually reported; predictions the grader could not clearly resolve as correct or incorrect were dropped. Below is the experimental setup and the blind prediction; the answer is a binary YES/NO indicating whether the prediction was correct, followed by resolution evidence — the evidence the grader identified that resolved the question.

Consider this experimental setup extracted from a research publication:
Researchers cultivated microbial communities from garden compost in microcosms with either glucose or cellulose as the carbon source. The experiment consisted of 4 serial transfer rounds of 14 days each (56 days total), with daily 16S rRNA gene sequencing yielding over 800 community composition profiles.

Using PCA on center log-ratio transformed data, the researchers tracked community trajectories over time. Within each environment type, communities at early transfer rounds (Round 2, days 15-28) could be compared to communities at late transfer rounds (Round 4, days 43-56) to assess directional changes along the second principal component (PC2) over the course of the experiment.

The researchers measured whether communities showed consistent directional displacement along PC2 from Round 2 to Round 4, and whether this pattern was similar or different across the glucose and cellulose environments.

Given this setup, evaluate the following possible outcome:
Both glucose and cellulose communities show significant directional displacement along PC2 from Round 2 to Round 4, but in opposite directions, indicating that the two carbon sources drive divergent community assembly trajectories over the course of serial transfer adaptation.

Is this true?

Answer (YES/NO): NO